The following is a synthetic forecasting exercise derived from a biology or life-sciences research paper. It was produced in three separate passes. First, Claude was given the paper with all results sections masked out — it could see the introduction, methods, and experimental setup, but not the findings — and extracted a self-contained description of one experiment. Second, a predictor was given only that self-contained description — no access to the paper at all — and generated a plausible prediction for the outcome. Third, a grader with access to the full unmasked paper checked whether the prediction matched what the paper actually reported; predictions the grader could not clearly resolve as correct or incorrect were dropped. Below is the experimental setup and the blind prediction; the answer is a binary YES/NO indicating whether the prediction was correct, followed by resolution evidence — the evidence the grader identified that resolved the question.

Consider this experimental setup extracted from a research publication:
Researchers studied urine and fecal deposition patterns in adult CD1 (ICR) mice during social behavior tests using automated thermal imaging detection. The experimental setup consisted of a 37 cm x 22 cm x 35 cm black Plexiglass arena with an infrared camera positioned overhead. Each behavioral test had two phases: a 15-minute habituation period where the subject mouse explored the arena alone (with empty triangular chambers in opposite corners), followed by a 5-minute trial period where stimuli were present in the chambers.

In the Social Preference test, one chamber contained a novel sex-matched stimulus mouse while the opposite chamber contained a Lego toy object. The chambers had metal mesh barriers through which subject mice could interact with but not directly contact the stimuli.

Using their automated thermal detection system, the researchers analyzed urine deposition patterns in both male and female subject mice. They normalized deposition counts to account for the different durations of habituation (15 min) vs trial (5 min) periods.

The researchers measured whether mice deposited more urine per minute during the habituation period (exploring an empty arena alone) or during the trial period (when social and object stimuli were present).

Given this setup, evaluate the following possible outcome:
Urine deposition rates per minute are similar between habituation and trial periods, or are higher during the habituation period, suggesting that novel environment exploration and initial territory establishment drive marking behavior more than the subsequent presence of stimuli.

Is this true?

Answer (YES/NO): YES